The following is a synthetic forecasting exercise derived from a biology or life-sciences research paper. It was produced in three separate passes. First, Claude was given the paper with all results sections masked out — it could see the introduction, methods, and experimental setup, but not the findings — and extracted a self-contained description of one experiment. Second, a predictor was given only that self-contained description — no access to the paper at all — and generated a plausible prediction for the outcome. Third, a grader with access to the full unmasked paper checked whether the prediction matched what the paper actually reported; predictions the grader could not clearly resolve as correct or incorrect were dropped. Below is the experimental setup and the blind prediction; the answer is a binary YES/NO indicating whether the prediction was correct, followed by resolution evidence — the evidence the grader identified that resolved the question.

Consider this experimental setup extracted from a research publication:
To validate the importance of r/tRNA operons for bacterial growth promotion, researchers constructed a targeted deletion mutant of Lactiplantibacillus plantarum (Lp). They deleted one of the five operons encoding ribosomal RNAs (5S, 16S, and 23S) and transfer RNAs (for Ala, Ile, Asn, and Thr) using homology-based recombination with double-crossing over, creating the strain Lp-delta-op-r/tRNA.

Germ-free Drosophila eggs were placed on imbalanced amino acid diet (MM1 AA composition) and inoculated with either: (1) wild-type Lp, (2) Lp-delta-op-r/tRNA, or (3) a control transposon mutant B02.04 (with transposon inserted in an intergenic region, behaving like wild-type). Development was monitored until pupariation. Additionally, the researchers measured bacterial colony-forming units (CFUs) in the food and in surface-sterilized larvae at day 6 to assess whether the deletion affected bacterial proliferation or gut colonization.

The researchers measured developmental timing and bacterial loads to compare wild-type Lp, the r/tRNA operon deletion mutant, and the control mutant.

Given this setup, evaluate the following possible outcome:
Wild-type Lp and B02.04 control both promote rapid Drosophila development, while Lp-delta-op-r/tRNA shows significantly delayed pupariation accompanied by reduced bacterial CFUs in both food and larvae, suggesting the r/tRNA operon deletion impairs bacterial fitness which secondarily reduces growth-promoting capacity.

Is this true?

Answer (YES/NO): NO